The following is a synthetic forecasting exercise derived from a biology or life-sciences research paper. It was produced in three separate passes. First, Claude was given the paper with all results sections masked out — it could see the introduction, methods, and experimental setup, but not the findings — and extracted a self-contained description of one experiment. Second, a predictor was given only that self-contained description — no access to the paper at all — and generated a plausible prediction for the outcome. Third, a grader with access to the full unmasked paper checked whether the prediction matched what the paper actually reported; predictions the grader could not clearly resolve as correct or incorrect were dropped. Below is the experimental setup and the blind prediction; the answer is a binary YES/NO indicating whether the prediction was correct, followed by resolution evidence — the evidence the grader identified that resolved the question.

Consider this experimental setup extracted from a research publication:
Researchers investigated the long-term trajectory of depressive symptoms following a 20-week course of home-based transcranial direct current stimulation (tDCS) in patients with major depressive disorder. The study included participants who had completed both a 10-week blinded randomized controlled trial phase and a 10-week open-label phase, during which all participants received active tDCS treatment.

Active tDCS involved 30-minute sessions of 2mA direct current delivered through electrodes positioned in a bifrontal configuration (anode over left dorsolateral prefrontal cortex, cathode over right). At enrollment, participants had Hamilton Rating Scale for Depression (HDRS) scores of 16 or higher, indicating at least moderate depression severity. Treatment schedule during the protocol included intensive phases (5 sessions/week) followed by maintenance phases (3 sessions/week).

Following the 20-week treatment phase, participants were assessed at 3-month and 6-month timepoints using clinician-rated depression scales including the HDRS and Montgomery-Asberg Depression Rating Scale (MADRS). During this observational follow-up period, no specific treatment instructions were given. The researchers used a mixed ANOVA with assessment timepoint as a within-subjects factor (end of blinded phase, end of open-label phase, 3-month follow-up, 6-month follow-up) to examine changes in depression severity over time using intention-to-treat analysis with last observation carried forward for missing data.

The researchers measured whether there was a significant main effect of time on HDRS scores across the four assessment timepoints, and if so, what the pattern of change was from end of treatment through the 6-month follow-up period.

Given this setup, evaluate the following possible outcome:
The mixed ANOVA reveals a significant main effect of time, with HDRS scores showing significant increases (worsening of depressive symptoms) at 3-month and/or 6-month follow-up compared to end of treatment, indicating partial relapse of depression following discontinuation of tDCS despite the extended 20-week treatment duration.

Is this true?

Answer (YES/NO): NO